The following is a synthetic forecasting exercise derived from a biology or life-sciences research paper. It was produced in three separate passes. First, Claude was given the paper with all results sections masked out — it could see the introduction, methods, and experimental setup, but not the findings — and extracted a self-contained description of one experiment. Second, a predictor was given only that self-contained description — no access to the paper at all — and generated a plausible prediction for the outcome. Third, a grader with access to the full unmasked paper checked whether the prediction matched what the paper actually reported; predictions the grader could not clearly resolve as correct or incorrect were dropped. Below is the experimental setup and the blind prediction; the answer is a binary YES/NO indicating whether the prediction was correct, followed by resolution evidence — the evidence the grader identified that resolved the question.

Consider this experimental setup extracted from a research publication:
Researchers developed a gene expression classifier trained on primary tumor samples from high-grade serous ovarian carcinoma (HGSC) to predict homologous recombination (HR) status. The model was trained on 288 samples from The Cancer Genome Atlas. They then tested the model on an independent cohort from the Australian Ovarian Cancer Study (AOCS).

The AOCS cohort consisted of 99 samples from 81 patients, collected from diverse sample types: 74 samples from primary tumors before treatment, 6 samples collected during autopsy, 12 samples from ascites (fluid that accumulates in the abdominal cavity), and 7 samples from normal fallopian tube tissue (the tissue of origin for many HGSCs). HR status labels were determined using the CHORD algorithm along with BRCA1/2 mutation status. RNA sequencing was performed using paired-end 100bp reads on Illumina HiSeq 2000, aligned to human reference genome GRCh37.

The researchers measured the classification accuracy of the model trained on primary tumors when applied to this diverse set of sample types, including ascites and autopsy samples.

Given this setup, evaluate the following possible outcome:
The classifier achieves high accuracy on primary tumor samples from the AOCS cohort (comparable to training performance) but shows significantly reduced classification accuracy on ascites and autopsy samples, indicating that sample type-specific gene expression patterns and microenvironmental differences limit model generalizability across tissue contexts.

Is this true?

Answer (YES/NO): NO